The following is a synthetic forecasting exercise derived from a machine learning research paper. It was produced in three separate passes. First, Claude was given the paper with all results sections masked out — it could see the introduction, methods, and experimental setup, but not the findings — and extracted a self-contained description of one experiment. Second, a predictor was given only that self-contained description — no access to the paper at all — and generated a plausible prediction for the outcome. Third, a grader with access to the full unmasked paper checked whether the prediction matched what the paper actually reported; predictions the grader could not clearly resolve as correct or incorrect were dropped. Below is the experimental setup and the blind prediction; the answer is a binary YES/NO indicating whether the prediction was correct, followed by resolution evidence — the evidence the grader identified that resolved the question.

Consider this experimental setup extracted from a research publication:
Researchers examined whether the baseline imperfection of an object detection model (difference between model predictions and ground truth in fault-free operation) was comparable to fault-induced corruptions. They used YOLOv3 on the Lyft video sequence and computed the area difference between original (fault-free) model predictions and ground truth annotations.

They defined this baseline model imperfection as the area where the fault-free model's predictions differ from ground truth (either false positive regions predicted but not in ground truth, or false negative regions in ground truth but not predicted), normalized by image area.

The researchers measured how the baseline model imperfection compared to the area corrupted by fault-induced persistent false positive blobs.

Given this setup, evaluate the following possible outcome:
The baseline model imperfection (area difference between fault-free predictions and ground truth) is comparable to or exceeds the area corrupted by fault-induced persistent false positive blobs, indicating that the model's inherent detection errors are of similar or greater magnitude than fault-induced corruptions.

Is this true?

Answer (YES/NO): NO